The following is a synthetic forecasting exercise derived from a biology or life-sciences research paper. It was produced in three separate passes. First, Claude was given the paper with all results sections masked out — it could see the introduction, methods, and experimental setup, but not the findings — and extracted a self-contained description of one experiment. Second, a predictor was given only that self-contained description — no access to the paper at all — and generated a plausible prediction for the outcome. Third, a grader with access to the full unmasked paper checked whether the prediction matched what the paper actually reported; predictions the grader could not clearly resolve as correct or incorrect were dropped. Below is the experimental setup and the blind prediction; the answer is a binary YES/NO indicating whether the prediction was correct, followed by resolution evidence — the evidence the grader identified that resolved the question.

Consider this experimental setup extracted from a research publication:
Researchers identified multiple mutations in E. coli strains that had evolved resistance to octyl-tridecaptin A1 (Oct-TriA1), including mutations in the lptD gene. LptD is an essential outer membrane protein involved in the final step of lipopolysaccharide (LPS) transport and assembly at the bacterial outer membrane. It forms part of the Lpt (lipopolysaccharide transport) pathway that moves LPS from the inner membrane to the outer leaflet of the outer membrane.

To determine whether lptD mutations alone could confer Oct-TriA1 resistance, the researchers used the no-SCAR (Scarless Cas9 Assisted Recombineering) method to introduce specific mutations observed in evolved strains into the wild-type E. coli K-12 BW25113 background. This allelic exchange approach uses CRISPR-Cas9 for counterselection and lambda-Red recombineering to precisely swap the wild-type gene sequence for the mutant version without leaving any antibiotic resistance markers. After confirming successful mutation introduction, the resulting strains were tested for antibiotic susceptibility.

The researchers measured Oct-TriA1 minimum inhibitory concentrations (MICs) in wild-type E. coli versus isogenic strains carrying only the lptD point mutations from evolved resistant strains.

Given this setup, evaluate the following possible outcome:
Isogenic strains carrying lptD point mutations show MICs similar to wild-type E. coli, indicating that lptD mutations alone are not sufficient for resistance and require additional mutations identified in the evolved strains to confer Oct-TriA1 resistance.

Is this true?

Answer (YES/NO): NO